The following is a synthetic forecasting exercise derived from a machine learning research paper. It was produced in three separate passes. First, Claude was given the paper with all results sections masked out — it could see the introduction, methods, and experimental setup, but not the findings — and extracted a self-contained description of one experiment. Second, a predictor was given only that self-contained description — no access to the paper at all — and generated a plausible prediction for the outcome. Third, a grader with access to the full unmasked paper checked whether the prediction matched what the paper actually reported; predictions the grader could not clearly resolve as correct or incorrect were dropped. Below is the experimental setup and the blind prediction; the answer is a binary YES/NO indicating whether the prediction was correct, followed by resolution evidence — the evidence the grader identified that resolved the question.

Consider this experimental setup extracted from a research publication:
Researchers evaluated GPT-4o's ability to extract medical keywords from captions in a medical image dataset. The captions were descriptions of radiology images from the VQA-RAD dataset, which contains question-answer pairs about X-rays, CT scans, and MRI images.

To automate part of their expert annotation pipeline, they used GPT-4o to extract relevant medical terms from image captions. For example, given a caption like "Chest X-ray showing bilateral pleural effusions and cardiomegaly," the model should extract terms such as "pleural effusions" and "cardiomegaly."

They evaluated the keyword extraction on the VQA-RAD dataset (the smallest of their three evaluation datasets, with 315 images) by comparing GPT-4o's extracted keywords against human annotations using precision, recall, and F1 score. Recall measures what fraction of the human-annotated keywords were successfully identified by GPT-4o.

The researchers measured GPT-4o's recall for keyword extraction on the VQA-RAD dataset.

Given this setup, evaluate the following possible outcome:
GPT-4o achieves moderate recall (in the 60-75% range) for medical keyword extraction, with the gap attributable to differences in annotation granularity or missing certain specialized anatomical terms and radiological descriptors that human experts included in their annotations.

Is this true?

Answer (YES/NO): NO